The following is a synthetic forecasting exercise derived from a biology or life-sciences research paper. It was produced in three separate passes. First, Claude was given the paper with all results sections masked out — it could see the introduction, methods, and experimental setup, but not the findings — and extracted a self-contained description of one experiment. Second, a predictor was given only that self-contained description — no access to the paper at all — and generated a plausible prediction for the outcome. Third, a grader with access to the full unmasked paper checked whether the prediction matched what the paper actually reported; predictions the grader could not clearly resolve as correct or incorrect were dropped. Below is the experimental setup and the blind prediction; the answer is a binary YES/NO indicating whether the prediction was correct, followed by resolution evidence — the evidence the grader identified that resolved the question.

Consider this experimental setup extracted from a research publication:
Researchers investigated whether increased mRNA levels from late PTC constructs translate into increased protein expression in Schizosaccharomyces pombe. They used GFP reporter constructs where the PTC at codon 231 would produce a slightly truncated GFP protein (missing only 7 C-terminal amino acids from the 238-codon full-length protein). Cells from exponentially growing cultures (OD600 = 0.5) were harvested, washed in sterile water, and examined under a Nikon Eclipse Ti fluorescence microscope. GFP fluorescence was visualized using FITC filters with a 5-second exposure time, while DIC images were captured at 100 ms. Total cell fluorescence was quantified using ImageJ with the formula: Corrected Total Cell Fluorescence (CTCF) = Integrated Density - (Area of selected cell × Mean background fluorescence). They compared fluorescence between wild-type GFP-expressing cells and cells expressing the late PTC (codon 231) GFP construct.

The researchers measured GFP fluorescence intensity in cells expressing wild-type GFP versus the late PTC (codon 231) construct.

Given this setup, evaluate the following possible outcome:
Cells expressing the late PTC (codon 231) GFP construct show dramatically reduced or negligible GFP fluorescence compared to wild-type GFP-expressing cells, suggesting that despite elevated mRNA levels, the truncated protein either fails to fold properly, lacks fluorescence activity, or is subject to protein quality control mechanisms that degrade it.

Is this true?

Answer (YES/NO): NO